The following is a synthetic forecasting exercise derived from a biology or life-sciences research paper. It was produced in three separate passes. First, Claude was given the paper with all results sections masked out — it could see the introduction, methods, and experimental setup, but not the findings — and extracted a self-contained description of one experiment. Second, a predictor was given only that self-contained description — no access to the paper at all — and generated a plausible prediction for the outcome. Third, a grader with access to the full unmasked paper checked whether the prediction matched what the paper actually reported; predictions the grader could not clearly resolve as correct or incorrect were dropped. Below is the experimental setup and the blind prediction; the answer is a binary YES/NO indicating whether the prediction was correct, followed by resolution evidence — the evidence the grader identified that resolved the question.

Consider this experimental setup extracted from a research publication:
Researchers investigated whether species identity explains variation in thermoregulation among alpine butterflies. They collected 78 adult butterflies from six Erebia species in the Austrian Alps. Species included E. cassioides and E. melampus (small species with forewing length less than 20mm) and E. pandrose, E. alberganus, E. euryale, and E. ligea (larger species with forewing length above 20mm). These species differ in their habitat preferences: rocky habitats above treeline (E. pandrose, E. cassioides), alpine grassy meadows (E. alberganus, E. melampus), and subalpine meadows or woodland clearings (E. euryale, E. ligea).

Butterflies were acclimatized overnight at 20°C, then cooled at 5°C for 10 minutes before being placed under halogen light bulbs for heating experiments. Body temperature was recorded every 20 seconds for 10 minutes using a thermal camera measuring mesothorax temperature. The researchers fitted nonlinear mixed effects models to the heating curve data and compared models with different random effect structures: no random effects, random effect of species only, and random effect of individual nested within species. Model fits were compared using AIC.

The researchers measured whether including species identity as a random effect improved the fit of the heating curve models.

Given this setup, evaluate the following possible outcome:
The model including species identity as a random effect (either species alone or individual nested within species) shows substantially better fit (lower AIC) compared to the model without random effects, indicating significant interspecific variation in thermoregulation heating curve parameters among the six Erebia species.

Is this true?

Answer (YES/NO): NO